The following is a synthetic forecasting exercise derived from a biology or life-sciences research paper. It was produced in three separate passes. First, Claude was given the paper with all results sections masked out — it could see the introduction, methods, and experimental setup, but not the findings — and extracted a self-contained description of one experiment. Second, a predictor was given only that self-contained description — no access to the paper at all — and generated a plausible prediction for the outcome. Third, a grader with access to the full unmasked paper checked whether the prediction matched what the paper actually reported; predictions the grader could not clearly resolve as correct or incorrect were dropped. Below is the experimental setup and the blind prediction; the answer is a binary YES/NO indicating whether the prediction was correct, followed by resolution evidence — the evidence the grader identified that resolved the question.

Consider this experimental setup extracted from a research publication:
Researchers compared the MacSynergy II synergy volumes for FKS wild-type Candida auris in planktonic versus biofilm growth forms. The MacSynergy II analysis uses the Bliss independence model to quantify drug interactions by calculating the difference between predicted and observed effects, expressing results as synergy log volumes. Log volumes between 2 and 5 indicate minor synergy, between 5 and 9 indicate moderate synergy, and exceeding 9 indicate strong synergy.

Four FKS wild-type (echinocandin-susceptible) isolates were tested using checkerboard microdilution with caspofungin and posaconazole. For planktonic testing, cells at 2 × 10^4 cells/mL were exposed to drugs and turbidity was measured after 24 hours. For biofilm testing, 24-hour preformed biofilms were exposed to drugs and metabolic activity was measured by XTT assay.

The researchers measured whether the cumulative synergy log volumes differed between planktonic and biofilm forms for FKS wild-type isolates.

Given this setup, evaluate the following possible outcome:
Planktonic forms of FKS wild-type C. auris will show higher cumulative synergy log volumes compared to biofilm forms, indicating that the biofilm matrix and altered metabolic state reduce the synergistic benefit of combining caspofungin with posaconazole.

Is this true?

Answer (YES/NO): NO